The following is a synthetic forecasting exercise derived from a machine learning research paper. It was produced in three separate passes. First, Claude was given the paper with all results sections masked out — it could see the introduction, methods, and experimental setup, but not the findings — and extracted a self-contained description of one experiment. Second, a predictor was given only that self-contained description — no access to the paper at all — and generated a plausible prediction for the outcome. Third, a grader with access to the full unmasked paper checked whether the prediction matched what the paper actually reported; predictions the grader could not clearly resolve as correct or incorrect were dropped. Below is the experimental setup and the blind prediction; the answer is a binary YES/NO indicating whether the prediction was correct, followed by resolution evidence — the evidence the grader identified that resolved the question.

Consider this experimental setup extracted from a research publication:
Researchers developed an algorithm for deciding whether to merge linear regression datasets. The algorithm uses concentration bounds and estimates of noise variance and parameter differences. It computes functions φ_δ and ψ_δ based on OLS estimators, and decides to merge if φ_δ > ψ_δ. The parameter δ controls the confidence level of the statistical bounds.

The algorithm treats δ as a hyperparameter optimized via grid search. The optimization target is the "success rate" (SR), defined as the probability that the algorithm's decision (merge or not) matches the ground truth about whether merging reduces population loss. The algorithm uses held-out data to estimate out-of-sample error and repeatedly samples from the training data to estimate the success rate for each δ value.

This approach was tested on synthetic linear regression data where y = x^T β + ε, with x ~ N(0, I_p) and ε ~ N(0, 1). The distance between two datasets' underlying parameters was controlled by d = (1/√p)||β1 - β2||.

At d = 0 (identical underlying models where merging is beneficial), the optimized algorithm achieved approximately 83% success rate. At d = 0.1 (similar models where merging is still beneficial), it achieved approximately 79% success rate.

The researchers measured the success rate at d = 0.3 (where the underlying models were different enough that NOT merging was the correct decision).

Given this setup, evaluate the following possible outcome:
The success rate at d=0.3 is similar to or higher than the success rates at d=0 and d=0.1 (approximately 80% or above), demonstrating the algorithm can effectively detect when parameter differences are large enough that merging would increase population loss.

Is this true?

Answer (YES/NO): NO